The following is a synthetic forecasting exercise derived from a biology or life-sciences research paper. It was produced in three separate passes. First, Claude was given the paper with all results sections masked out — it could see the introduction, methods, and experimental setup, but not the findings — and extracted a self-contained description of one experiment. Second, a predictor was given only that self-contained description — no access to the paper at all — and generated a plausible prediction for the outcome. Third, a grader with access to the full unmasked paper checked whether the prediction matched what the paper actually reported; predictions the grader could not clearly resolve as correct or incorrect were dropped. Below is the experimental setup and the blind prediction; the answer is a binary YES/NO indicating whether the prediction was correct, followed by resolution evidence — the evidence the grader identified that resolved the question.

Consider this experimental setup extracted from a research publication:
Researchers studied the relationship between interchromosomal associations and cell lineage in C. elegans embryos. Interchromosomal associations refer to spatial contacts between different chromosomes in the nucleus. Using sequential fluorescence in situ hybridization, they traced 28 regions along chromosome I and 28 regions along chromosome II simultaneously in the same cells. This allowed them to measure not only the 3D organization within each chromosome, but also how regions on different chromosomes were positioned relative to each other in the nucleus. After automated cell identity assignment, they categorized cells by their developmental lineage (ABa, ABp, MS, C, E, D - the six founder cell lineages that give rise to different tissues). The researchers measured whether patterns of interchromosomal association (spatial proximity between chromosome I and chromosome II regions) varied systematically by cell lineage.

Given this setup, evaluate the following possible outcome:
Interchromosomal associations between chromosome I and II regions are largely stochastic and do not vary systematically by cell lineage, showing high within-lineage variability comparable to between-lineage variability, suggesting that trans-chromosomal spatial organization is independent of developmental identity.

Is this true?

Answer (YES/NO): YES